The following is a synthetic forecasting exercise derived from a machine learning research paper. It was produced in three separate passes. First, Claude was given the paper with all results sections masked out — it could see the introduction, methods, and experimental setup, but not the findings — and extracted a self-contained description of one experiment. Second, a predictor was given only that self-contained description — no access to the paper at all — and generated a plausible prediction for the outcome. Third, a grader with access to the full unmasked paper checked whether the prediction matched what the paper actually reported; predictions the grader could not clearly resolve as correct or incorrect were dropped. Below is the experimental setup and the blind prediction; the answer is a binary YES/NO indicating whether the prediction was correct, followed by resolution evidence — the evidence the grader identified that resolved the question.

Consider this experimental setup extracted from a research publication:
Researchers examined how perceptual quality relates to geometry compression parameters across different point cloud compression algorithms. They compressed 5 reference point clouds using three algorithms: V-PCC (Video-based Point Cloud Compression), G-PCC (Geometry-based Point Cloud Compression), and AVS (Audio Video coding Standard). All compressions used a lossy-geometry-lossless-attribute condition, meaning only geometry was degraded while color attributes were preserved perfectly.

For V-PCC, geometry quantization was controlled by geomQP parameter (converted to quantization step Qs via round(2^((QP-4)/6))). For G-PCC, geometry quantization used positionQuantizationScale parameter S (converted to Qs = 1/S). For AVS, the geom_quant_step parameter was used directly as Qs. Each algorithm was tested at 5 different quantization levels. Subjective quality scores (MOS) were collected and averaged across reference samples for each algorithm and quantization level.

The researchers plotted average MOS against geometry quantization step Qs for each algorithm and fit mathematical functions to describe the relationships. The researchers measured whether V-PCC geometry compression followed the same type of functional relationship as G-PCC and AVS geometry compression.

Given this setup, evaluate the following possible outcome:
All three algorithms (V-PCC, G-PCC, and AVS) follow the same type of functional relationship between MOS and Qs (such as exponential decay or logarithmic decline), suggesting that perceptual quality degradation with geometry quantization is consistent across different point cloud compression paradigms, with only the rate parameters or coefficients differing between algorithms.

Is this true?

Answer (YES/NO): NO